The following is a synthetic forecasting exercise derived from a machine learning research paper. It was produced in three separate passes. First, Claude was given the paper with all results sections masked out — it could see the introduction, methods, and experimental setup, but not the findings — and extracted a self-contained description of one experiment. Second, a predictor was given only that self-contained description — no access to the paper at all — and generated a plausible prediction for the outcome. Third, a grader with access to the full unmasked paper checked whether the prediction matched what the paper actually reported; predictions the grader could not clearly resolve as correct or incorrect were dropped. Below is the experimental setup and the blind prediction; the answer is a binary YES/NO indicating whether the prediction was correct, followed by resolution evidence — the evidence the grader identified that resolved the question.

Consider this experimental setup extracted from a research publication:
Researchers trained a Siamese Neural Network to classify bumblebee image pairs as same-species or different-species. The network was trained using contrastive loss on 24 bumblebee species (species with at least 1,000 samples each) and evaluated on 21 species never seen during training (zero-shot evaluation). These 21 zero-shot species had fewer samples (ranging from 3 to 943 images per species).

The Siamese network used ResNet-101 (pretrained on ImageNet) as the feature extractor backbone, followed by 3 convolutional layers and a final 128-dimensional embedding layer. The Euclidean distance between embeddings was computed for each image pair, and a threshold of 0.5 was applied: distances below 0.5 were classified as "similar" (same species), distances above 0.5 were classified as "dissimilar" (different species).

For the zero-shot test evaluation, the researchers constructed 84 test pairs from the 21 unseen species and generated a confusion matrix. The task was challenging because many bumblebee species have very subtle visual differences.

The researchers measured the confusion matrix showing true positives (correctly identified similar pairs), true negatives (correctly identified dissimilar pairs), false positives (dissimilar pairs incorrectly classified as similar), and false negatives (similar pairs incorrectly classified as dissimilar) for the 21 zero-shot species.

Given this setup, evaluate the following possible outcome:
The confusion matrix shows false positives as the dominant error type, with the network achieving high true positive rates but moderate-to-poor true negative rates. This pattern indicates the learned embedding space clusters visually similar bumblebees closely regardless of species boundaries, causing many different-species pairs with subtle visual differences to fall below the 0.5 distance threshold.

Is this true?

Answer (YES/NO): NO